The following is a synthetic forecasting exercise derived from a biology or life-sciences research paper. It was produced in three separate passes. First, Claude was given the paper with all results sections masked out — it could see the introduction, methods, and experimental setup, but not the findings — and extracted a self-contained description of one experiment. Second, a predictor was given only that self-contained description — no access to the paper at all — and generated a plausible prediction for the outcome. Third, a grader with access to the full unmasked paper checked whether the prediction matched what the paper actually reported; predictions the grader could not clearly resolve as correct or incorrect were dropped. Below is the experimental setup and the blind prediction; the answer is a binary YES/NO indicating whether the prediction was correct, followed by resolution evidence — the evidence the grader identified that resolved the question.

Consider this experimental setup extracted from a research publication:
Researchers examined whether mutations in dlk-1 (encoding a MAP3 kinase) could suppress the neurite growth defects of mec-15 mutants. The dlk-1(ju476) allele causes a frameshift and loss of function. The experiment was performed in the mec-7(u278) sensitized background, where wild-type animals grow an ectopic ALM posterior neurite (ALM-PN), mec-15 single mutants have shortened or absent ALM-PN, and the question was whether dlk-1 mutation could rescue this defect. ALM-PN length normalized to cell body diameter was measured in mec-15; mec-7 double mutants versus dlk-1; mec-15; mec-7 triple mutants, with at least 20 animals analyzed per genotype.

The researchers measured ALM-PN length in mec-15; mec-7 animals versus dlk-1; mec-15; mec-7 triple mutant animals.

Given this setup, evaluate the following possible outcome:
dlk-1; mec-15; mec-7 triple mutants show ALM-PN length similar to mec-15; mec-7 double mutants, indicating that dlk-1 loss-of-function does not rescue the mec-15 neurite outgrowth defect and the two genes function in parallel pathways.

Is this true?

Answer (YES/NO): NO